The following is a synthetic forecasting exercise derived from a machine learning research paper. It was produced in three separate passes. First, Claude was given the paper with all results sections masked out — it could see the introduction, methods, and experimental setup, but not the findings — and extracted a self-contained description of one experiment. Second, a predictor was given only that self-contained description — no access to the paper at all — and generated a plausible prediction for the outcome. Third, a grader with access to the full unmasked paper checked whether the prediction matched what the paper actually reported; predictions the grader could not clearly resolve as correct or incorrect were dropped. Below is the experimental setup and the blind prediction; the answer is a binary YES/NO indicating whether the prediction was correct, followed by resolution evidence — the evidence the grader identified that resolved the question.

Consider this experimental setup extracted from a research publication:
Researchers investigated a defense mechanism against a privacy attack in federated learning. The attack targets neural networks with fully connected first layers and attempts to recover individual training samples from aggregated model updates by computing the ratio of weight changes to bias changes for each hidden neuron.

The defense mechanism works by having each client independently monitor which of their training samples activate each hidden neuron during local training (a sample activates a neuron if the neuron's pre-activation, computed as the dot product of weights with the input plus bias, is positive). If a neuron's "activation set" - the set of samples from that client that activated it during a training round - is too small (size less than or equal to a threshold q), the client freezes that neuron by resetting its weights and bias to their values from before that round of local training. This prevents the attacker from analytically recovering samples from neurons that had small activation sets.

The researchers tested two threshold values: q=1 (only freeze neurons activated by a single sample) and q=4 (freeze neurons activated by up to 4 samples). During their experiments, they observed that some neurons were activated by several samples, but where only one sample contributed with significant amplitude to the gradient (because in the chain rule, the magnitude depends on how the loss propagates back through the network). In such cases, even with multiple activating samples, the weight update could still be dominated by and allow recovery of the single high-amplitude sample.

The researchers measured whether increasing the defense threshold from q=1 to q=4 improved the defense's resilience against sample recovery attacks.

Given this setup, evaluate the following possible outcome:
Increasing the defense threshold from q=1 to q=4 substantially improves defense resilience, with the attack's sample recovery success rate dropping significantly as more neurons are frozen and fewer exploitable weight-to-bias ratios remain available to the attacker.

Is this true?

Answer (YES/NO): YES